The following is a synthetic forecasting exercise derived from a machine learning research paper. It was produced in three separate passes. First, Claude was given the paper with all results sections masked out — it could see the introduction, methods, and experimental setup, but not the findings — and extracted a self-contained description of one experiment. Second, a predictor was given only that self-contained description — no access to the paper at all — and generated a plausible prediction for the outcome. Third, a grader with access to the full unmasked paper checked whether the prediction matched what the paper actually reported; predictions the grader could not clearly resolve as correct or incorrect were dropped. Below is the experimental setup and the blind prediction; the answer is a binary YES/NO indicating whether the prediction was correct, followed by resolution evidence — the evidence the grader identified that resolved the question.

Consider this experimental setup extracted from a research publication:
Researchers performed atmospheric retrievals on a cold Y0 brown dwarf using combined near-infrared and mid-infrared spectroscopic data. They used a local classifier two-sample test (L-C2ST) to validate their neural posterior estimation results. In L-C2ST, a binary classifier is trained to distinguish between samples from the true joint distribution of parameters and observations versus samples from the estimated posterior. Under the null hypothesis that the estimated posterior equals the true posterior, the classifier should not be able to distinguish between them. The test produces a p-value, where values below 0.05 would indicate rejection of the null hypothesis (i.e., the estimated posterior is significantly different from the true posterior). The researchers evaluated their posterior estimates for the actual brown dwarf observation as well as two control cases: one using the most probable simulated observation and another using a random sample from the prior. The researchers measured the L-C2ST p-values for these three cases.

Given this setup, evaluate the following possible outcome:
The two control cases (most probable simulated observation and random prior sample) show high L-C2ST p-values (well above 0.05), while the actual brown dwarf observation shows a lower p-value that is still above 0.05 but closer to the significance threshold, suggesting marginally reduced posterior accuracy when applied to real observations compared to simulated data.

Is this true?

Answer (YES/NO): NO